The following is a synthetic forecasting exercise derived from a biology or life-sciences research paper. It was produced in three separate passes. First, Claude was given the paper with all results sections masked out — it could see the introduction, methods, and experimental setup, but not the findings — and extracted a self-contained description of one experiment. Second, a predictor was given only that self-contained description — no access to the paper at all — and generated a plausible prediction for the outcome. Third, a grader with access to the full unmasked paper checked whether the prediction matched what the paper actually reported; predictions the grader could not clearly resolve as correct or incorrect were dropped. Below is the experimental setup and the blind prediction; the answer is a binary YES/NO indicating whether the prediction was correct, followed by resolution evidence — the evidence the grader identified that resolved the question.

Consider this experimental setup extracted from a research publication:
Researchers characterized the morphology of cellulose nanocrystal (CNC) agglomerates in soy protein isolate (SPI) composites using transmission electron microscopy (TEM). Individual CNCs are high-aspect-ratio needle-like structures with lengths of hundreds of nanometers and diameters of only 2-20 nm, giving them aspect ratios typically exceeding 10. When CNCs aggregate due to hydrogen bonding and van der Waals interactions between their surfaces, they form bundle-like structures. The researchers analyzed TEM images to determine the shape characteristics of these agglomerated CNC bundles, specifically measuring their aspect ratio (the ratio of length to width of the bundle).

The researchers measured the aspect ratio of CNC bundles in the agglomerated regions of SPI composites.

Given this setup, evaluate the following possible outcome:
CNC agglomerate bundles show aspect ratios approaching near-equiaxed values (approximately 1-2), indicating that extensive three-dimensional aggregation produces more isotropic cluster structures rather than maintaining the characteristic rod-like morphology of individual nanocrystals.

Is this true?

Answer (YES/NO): NO